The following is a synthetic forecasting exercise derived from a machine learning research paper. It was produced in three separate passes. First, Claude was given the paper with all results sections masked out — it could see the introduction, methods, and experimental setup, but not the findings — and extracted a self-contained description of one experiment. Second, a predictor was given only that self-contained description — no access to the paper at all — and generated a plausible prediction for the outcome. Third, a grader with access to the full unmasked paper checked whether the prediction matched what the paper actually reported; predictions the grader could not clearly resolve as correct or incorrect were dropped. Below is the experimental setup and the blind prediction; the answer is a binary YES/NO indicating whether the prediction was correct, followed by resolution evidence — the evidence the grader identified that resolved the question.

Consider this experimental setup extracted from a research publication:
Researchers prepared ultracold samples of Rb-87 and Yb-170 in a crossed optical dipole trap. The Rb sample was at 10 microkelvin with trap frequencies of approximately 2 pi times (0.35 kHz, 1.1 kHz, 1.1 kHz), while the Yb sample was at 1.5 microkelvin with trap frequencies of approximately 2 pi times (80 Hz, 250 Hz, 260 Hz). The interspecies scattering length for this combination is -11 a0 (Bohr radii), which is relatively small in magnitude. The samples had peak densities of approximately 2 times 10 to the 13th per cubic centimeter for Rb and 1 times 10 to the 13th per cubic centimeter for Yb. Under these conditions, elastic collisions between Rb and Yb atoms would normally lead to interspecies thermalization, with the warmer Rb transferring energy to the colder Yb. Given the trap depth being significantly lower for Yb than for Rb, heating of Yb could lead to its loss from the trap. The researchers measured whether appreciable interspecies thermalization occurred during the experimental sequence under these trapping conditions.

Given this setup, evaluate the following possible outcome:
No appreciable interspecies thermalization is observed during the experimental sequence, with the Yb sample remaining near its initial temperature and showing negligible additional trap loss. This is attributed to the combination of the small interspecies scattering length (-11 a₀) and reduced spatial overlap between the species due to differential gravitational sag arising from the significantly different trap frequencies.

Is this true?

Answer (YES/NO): NO